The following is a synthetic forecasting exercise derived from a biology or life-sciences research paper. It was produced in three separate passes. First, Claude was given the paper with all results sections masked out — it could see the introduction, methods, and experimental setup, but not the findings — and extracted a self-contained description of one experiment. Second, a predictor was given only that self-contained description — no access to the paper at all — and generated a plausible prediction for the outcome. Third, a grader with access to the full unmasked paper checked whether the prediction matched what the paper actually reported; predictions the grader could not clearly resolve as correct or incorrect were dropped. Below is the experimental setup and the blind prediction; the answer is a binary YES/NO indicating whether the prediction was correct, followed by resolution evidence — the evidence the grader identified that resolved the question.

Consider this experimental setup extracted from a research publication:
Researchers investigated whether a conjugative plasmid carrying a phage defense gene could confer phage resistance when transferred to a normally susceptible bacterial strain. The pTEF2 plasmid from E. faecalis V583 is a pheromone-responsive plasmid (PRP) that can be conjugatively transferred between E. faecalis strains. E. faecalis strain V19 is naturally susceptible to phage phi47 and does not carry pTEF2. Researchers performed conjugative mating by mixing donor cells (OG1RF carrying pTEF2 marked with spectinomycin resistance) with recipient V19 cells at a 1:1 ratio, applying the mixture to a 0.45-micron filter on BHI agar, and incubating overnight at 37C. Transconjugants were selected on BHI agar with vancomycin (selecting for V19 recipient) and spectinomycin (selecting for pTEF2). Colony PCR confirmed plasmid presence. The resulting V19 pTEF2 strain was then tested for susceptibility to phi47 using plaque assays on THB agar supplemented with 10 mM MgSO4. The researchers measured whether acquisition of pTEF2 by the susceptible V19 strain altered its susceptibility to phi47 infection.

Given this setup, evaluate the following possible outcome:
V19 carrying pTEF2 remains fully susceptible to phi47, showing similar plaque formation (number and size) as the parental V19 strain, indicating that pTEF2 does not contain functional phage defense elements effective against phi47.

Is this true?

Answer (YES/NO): NO